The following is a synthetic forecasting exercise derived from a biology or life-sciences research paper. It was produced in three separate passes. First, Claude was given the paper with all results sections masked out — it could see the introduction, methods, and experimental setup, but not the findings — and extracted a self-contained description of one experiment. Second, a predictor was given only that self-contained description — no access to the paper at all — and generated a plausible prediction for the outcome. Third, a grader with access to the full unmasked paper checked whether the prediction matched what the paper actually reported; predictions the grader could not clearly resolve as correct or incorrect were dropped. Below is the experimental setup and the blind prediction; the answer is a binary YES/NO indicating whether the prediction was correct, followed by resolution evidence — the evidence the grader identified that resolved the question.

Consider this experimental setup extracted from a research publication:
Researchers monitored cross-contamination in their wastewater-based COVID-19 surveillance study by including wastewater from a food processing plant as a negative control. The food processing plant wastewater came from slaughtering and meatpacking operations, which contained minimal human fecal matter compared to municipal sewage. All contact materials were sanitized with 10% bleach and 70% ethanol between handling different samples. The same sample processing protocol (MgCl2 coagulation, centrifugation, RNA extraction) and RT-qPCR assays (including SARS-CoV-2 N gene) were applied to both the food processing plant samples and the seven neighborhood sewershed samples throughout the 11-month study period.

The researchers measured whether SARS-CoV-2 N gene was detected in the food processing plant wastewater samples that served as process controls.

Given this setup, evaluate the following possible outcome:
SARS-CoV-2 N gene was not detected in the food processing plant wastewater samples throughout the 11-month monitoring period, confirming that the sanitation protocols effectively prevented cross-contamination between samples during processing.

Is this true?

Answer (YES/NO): YES